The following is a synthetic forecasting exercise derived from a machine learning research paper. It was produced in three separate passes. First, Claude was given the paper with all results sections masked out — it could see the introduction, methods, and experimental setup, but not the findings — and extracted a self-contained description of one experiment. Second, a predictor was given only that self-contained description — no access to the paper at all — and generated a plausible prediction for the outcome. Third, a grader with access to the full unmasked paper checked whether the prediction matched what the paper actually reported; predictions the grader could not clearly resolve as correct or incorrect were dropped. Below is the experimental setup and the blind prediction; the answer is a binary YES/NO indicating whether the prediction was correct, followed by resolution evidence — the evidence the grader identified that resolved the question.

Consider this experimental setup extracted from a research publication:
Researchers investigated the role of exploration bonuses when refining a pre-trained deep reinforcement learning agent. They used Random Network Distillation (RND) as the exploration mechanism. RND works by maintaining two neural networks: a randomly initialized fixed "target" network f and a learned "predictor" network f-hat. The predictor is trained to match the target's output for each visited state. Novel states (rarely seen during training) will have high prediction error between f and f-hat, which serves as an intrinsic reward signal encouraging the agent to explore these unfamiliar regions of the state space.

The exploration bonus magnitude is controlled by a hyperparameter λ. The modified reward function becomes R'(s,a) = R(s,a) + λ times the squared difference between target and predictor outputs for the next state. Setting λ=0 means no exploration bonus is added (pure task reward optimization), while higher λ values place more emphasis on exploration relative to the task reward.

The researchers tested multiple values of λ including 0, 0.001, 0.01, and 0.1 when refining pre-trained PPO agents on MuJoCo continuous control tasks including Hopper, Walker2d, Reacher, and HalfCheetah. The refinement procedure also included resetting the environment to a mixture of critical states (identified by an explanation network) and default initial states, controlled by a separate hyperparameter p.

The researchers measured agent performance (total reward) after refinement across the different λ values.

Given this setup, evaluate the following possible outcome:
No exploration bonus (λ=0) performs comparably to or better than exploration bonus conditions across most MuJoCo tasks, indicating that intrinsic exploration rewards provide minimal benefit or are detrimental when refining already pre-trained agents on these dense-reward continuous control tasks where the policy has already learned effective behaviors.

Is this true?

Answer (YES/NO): NO